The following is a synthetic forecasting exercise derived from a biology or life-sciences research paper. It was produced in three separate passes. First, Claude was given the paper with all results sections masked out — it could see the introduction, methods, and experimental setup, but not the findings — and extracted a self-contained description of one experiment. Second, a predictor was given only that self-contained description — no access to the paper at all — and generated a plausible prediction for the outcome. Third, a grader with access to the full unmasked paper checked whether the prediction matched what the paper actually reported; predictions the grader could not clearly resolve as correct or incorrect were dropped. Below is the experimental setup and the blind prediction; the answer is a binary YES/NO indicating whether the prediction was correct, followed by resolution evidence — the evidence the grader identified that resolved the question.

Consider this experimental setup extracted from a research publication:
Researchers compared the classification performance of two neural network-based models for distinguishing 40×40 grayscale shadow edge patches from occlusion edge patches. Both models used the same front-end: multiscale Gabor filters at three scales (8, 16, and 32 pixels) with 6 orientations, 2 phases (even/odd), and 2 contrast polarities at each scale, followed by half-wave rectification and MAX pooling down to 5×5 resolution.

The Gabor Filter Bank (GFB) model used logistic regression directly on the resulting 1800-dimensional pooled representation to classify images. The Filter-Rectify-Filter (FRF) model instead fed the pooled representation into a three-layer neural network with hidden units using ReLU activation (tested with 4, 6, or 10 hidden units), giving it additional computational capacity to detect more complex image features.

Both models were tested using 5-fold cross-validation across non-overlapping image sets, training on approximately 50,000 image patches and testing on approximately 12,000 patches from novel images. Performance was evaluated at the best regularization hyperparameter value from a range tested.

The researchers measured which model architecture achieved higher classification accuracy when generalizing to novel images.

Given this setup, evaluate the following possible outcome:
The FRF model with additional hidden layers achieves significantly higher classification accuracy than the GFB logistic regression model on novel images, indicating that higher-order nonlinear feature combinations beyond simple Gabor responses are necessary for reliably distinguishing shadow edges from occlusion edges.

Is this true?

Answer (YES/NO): NO